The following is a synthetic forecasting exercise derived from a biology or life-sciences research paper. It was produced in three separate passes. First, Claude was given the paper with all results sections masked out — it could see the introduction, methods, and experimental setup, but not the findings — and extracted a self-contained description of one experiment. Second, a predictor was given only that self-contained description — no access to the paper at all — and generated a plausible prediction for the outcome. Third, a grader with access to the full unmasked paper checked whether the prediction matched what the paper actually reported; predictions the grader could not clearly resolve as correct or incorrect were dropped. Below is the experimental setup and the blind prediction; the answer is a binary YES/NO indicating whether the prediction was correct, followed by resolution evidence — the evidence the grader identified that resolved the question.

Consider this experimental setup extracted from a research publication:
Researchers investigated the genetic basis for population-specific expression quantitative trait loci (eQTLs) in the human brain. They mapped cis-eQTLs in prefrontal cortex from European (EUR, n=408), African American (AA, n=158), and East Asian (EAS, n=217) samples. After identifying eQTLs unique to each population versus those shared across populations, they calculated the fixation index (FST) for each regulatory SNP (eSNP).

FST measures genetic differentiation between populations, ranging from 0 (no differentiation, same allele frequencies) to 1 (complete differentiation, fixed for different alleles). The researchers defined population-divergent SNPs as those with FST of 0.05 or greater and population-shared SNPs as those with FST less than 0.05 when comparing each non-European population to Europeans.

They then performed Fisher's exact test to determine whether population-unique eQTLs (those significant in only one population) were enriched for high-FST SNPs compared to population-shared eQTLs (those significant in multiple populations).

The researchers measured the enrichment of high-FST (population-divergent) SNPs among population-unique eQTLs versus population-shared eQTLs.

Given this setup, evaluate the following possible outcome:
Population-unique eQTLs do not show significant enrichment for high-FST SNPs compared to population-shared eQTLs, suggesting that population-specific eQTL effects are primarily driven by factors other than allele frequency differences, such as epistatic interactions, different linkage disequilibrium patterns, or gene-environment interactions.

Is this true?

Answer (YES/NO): NO